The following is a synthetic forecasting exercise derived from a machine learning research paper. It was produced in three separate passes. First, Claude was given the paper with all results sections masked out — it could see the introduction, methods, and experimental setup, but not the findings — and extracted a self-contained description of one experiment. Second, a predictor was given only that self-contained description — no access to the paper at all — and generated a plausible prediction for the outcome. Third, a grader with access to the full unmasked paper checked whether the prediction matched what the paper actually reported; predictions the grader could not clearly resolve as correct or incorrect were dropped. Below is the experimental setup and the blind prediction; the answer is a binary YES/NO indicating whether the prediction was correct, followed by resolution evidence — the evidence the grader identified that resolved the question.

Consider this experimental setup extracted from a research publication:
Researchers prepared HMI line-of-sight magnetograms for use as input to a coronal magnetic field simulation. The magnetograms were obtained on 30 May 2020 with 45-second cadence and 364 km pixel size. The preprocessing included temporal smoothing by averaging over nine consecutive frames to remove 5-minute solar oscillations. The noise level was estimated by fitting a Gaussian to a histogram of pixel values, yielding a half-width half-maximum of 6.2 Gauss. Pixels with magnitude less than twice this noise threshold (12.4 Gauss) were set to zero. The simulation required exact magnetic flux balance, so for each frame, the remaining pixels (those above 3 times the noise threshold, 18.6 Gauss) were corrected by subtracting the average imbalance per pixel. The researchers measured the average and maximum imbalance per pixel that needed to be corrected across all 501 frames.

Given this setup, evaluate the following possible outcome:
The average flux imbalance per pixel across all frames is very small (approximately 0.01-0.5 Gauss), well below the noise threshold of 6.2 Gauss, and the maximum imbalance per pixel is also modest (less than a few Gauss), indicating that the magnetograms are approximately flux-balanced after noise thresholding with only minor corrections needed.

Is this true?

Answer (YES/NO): NO